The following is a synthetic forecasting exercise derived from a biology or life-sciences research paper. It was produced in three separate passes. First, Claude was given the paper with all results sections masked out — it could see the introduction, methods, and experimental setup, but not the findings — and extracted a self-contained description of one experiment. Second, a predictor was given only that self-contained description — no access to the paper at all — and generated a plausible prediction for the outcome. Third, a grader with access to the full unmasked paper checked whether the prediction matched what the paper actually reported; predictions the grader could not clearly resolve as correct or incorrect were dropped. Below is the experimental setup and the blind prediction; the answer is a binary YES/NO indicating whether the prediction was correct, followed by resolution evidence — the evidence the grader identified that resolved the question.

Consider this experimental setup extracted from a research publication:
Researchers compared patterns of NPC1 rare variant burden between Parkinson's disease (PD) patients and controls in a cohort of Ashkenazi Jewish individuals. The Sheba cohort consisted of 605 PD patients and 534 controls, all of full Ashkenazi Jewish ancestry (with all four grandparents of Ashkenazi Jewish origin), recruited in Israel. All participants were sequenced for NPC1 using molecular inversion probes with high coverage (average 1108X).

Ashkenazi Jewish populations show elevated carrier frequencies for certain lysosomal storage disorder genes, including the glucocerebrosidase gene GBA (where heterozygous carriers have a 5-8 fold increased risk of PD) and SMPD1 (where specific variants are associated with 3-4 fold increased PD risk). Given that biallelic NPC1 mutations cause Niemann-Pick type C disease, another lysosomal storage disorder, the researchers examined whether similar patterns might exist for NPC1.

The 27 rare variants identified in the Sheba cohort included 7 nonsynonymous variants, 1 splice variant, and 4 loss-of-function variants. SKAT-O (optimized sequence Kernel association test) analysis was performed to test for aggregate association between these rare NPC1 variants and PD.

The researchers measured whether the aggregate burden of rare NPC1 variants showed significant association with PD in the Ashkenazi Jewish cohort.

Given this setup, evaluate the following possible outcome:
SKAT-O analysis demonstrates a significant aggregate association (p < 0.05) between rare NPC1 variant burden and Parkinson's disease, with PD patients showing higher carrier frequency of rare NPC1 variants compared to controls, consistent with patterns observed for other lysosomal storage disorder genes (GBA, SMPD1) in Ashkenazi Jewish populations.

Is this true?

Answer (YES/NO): NO